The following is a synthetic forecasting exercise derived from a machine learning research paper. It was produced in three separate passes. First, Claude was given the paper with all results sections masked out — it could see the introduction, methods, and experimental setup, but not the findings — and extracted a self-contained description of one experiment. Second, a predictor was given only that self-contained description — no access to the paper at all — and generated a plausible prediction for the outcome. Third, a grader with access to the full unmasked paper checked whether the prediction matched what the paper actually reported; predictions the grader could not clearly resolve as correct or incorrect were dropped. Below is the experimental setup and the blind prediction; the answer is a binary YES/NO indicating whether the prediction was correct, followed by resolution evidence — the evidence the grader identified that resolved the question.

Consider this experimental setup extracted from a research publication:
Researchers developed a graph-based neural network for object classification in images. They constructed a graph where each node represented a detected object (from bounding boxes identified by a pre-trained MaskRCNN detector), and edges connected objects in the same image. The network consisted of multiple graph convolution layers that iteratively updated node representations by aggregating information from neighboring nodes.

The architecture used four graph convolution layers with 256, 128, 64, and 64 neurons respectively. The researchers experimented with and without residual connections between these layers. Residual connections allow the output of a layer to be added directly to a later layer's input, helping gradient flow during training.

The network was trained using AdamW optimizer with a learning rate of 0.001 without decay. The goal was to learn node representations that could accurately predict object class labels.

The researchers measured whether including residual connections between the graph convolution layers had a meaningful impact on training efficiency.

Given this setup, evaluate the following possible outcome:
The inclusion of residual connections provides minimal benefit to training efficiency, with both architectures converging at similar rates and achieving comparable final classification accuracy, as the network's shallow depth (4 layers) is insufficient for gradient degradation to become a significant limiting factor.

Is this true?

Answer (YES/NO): NO